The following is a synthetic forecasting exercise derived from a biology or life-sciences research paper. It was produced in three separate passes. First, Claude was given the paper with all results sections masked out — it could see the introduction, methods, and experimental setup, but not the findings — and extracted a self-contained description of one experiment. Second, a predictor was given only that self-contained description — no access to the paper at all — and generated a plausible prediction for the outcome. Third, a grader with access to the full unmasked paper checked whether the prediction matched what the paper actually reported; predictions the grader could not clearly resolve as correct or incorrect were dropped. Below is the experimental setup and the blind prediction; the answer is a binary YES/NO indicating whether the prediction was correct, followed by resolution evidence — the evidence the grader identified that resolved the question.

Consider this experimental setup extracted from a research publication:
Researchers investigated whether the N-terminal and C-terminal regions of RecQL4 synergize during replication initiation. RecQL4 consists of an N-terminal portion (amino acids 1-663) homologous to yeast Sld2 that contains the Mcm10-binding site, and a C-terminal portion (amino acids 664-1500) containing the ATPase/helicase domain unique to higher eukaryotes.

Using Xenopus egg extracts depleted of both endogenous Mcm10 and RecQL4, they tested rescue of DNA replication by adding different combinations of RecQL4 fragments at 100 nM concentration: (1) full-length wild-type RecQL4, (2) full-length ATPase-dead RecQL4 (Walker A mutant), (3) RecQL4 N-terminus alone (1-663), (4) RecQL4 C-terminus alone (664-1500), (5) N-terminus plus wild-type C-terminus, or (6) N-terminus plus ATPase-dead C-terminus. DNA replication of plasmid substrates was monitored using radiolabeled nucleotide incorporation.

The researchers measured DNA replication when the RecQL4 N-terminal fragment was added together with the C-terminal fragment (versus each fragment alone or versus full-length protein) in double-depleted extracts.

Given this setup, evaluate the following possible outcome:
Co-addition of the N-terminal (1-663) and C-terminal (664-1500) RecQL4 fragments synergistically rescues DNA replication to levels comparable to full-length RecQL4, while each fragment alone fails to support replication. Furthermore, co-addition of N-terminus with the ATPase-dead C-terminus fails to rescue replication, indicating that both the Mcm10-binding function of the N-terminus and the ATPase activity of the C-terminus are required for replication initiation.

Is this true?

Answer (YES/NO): NO